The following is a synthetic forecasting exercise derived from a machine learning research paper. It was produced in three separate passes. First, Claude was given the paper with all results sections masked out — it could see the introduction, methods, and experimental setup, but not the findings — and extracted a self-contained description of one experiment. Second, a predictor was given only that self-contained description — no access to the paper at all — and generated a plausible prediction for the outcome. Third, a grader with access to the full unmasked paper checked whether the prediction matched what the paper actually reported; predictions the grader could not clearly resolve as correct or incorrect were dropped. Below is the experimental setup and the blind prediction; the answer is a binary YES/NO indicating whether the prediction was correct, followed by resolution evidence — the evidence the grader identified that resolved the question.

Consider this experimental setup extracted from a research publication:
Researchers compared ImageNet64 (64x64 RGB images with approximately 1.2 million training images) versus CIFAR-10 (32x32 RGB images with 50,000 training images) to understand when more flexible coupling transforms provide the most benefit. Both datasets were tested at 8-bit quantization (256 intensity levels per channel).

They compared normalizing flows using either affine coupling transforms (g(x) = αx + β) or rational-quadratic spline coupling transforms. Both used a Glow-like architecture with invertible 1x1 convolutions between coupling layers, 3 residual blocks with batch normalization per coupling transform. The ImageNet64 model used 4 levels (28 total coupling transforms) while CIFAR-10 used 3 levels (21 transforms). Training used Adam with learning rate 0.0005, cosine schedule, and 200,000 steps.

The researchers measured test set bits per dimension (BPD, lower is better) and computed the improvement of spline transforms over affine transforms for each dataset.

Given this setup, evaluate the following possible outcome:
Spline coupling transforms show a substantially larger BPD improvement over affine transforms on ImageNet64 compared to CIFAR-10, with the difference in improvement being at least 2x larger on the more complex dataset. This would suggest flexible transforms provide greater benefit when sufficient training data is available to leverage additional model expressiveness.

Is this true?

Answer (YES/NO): YES